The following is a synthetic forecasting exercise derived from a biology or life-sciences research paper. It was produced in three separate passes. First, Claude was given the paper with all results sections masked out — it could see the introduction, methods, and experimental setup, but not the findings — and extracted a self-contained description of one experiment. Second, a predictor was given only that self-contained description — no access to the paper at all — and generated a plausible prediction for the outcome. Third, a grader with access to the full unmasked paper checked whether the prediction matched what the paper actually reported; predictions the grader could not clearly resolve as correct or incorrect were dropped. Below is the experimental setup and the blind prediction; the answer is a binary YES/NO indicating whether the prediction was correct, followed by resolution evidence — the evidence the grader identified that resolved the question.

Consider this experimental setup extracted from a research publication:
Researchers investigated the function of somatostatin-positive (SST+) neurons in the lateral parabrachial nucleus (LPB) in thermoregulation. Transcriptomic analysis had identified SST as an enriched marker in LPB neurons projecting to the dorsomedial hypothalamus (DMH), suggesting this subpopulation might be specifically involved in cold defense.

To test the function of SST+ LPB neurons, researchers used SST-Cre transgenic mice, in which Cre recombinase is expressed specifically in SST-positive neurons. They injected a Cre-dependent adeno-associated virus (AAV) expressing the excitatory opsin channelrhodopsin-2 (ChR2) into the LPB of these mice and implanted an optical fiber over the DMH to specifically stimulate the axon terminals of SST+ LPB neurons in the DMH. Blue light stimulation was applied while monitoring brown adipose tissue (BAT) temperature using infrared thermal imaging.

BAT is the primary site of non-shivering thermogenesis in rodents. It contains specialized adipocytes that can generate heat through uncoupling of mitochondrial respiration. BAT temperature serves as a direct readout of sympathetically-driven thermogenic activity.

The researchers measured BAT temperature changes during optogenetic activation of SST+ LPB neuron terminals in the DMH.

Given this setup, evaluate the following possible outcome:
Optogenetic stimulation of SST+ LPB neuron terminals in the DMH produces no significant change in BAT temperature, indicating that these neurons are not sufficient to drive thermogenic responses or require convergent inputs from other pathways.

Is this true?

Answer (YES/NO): NO